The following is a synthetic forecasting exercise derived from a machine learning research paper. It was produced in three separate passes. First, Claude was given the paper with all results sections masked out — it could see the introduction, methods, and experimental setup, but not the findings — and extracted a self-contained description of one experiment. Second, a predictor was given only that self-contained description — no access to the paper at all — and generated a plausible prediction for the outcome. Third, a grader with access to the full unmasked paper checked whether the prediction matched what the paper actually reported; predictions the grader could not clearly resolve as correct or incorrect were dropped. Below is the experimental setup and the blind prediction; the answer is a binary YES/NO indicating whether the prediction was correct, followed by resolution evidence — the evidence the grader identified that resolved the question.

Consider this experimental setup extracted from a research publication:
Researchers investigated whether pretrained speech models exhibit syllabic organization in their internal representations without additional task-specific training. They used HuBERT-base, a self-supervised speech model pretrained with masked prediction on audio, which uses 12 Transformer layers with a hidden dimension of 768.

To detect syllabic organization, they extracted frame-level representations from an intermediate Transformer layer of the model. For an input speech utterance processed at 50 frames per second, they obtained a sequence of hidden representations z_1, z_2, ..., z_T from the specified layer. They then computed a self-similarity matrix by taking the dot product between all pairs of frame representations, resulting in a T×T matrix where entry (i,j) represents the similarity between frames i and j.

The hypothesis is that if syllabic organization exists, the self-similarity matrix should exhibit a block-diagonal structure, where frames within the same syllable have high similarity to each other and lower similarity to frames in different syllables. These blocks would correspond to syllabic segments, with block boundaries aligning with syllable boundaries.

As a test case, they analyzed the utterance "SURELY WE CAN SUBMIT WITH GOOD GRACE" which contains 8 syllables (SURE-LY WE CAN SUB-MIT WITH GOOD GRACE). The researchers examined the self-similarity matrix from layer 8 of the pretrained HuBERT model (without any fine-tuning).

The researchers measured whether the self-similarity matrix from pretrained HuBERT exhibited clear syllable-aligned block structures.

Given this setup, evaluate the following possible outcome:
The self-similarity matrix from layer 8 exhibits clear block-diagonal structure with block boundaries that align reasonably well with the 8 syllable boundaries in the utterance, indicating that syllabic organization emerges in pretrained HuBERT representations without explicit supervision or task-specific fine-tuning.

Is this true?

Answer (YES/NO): NO